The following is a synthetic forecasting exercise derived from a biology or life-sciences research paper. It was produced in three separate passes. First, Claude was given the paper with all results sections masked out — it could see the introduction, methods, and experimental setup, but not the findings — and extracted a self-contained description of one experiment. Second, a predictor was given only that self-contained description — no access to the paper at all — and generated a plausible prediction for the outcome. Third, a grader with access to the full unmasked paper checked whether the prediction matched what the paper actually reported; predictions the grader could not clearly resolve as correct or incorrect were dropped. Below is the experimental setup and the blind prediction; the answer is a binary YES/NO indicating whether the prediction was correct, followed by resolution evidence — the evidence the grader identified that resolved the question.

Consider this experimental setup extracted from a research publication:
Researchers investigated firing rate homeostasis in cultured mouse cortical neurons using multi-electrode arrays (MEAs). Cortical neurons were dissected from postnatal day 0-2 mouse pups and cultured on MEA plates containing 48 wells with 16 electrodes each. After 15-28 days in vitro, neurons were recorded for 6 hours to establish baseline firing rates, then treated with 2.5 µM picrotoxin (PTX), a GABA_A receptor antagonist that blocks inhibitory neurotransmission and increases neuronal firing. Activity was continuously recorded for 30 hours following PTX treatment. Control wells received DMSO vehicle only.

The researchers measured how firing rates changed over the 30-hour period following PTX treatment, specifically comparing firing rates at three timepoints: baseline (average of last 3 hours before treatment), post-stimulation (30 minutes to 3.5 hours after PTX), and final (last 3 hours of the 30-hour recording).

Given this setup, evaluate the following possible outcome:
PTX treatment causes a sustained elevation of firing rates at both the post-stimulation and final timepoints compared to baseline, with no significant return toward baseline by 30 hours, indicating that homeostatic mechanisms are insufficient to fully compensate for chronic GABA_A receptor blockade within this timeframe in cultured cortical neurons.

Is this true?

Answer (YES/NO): NO